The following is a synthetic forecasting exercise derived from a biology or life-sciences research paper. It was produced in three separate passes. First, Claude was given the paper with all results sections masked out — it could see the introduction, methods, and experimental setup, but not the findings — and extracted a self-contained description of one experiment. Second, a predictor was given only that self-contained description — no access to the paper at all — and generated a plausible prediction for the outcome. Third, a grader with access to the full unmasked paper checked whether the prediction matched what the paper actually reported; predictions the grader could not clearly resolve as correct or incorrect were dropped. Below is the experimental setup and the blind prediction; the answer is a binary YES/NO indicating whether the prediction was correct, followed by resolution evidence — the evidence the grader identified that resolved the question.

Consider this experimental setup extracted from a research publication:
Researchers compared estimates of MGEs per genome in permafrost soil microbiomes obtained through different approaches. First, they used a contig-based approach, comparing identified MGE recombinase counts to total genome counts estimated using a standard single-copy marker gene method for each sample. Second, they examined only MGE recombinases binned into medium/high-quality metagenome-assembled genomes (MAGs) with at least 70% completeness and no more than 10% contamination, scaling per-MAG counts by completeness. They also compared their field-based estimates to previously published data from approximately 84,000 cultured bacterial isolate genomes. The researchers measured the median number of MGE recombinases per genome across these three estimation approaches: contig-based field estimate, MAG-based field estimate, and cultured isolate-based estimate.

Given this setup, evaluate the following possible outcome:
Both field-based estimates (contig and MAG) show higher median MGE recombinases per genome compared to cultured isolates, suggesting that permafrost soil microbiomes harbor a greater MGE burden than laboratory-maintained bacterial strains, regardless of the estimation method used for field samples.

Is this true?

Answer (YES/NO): NO